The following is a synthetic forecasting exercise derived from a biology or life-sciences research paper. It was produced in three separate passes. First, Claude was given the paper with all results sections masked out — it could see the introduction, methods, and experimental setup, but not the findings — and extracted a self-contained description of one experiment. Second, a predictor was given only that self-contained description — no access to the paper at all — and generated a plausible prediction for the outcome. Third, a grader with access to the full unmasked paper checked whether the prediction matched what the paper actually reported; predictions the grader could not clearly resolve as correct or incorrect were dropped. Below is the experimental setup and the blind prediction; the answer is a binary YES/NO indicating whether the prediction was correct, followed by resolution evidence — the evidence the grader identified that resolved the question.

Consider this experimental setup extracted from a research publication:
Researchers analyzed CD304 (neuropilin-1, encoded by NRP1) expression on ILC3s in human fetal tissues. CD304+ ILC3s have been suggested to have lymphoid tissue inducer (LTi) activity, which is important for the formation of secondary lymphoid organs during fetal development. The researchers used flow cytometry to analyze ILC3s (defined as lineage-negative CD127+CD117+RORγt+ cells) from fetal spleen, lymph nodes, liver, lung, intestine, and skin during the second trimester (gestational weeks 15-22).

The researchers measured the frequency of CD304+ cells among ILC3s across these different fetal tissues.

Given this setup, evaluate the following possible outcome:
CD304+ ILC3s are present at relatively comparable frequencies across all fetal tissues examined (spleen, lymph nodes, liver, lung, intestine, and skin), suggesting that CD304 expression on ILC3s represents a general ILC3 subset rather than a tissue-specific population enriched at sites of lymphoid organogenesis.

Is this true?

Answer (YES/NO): NO